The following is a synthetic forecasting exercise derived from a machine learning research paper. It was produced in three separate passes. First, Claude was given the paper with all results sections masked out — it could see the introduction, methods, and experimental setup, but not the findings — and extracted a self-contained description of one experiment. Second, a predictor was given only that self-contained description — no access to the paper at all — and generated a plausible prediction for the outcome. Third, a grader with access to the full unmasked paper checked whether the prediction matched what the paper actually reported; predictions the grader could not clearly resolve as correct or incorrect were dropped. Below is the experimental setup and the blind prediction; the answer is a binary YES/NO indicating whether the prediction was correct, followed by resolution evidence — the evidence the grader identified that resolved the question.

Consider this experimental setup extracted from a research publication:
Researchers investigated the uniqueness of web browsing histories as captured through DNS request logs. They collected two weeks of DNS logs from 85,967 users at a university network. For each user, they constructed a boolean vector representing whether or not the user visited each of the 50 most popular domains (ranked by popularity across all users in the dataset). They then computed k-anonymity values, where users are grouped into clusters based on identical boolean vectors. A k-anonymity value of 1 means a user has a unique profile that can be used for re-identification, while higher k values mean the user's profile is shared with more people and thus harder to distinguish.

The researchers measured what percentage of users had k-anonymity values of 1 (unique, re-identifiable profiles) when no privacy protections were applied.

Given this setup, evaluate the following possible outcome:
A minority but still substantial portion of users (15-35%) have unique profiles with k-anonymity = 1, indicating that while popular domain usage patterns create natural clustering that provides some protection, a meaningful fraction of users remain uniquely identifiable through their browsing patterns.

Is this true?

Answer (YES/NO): NO